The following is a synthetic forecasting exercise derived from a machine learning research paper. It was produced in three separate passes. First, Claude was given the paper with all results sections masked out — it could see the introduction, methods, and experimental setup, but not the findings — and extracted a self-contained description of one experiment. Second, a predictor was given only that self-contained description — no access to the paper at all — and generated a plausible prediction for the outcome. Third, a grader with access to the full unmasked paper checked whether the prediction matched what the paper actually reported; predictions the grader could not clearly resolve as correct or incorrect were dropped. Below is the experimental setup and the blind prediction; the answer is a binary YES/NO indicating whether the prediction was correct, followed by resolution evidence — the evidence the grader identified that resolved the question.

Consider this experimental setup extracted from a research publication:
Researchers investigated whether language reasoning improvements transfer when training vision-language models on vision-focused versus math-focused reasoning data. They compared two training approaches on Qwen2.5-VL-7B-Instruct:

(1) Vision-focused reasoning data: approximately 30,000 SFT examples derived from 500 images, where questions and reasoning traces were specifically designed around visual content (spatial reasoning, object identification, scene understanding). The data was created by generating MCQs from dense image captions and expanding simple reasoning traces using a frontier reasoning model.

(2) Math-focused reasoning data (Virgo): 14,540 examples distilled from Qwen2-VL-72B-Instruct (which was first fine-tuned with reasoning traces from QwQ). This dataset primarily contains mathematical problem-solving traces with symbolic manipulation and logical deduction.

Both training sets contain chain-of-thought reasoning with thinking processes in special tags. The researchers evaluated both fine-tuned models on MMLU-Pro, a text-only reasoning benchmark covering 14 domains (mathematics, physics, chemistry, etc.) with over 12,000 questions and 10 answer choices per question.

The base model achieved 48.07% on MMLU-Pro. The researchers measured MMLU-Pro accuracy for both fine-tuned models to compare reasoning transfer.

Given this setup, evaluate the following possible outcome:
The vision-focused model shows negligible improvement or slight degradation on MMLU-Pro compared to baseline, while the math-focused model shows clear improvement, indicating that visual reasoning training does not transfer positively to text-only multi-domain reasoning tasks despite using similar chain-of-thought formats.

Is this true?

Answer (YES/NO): NO